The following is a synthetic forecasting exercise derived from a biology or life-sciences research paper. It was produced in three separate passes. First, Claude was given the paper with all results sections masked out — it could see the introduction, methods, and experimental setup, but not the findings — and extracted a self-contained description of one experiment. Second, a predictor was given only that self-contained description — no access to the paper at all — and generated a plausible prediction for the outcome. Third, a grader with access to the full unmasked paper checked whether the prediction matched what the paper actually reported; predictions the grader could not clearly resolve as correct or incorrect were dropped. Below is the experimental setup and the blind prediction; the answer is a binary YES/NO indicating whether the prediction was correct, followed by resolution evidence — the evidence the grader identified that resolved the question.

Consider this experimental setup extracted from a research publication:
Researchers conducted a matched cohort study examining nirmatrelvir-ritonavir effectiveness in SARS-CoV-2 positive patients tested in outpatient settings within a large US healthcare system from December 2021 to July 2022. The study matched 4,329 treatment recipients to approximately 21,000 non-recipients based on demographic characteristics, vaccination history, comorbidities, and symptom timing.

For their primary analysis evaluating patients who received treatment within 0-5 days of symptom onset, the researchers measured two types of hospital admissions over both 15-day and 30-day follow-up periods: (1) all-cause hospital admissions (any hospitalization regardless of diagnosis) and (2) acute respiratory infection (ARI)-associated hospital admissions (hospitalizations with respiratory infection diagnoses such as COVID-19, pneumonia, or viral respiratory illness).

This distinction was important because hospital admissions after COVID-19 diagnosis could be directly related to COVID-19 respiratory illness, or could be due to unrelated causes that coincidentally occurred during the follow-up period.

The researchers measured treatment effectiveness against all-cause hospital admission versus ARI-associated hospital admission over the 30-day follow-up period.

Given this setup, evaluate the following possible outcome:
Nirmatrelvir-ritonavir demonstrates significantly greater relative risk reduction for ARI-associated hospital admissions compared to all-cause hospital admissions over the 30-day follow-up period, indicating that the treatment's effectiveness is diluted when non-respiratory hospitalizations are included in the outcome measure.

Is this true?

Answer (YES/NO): YES